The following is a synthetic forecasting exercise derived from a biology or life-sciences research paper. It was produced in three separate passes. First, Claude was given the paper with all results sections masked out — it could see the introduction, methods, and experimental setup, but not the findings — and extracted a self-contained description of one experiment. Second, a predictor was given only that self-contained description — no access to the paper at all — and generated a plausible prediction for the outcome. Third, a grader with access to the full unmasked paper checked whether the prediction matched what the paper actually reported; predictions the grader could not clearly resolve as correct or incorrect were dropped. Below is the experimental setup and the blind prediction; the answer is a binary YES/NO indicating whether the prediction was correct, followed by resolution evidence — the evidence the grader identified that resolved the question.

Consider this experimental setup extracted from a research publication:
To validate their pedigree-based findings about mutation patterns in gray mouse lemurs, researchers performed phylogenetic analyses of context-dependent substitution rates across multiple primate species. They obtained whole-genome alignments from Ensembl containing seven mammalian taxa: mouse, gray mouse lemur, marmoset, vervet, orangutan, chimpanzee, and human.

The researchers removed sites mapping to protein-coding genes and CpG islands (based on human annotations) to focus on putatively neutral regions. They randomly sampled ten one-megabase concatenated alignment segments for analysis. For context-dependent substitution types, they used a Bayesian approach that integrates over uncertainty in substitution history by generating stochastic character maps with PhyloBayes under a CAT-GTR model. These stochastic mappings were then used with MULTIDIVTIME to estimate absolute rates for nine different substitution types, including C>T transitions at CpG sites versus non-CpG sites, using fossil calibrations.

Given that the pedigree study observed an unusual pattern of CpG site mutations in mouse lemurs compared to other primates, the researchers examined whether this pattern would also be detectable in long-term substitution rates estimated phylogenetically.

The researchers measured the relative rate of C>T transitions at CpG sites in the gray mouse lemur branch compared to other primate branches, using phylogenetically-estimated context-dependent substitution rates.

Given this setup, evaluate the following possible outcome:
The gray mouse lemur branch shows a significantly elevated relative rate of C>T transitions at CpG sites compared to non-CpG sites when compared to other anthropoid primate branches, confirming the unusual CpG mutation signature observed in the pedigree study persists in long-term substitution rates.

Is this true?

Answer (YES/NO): NO